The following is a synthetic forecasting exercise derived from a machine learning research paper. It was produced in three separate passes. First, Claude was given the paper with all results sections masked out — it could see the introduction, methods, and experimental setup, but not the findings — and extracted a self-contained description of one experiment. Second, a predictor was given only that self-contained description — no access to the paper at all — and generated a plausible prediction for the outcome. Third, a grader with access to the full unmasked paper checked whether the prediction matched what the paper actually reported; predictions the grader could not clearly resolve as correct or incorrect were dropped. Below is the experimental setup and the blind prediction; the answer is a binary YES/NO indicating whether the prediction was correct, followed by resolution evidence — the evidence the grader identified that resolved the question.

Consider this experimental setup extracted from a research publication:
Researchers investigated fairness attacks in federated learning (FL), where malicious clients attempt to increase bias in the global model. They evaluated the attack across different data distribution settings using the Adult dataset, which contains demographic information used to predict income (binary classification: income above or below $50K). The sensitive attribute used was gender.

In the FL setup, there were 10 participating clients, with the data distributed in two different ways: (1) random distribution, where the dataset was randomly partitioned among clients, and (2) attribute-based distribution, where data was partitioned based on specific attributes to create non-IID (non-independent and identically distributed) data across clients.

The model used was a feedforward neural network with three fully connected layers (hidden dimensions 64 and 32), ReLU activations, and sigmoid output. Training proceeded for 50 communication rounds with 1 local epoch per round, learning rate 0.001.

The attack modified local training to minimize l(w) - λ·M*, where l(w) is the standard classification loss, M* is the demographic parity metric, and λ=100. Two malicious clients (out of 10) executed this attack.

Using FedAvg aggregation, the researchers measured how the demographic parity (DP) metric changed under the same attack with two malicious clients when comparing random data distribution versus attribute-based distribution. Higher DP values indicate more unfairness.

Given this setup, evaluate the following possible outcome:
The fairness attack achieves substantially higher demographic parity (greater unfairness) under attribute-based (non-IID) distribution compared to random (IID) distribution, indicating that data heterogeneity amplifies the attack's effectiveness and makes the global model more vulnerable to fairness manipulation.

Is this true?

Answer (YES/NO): YES